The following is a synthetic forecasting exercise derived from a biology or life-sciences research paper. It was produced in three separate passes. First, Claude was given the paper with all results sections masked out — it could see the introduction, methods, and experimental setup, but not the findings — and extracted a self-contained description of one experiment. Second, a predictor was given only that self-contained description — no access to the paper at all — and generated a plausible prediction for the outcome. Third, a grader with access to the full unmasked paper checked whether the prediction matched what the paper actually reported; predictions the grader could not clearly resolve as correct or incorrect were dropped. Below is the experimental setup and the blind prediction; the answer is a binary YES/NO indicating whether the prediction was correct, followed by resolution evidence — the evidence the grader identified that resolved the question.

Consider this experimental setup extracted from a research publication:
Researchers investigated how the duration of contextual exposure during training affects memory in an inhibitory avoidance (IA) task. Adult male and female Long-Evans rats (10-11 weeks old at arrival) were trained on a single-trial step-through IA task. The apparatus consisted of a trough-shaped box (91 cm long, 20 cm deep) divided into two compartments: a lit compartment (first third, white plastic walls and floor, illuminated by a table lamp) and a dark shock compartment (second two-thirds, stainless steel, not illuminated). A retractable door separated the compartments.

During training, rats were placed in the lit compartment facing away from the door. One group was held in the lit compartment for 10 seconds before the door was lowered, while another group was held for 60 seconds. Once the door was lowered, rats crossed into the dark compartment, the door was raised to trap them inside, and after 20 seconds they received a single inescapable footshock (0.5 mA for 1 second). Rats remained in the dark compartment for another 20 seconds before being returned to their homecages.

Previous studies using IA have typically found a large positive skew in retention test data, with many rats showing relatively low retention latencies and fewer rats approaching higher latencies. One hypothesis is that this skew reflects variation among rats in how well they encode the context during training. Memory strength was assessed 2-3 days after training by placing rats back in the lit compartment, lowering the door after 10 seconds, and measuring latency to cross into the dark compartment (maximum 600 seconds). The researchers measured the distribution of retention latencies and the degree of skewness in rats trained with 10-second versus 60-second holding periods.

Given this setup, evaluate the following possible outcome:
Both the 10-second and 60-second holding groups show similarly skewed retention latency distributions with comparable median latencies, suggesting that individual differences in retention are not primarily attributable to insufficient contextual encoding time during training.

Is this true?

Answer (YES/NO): NO